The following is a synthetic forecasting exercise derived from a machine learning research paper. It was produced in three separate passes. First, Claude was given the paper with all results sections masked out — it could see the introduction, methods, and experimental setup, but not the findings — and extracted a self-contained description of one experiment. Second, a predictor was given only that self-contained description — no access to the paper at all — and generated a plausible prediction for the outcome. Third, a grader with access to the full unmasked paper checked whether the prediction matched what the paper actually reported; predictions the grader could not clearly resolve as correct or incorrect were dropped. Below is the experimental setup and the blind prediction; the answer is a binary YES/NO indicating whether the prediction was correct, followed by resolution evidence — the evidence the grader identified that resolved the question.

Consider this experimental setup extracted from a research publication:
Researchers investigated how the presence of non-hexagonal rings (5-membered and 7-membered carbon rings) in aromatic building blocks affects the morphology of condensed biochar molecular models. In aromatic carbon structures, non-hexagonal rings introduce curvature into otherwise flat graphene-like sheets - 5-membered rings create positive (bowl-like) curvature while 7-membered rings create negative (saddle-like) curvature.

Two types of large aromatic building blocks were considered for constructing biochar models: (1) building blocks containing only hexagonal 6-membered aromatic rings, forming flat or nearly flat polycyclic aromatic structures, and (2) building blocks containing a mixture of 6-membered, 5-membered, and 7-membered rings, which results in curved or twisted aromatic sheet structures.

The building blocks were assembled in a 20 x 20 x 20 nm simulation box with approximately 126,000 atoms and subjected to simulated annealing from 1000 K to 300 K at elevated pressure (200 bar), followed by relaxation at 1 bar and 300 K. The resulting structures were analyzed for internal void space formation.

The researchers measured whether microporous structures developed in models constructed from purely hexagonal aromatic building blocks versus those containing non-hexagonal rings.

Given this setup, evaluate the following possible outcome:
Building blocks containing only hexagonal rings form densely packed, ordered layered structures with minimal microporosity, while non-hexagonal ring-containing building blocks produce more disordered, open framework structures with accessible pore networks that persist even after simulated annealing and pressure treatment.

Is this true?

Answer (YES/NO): NO